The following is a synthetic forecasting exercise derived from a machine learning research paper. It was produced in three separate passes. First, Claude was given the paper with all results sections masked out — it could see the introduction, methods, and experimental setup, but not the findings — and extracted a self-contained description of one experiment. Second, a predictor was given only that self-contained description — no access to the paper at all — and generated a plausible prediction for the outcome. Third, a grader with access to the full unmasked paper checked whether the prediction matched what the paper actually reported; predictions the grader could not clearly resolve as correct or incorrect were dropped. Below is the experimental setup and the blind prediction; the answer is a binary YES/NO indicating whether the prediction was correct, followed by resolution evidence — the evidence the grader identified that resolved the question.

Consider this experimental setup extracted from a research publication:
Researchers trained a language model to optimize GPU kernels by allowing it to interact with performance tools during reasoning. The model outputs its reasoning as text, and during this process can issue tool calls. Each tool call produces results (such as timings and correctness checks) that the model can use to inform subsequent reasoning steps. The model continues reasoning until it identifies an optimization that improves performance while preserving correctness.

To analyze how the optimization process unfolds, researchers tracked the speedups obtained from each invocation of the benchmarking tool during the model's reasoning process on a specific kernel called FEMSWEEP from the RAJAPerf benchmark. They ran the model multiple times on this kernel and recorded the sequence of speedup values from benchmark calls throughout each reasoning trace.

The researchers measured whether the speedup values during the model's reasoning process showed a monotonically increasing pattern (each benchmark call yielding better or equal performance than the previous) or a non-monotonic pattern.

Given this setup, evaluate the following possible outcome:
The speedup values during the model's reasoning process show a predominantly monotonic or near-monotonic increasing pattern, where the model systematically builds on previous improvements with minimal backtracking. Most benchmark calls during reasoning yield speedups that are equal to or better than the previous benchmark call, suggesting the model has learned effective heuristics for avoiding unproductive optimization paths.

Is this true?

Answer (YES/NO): NO